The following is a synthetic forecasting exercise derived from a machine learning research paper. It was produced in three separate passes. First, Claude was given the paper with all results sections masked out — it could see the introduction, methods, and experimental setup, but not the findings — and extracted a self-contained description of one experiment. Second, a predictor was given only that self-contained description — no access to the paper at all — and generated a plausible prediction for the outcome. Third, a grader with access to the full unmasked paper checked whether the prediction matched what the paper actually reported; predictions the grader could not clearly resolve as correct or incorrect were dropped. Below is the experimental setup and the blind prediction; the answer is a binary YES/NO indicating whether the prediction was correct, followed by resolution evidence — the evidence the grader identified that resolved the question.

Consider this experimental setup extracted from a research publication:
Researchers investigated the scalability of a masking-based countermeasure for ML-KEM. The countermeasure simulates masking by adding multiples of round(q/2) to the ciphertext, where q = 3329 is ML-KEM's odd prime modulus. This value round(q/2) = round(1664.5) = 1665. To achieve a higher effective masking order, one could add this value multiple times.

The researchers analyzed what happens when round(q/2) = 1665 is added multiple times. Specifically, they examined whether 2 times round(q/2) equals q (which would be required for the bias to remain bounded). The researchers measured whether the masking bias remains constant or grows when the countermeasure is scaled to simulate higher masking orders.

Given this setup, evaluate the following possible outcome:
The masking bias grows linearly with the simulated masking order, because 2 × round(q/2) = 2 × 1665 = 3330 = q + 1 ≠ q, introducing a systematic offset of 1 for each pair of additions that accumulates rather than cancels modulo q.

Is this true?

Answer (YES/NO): YES